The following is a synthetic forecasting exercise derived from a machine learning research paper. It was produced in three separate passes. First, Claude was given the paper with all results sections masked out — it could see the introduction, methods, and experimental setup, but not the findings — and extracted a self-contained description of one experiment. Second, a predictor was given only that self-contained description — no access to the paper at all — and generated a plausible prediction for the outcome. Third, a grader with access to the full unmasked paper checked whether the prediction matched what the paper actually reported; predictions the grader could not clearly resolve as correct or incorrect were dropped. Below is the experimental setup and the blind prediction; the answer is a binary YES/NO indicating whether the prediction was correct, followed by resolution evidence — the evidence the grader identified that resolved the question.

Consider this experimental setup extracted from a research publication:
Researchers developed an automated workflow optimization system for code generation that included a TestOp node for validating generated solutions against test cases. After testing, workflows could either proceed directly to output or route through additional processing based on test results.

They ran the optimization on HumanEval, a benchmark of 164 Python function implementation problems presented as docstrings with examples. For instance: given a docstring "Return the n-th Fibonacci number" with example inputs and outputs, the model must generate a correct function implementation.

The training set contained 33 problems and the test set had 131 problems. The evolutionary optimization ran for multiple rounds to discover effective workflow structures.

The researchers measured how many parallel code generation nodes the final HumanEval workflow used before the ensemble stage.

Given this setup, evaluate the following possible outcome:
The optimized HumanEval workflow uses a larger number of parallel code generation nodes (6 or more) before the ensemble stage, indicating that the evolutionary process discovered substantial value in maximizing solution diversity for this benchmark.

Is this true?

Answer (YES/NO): NO